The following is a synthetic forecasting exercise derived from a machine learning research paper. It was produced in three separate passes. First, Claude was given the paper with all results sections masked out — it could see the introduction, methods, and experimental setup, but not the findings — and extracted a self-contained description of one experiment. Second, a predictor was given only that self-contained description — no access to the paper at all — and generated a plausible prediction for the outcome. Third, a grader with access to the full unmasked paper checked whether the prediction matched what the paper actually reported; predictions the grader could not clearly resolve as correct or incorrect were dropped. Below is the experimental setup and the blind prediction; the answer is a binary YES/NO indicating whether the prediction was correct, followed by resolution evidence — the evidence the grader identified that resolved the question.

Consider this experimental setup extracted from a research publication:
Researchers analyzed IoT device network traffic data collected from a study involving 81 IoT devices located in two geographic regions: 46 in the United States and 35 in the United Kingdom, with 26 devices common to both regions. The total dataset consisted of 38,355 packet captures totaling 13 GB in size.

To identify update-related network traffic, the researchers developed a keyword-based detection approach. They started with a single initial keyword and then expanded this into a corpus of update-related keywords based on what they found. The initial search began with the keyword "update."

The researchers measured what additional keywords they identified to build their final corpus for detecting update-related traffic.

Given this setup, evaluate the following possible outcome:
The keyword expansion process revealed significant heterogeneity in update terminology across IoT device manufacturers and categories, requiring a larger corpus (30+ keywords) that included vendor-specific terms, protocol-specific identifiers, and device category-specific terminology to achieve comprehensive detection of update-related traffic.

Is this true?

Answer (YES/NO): NO